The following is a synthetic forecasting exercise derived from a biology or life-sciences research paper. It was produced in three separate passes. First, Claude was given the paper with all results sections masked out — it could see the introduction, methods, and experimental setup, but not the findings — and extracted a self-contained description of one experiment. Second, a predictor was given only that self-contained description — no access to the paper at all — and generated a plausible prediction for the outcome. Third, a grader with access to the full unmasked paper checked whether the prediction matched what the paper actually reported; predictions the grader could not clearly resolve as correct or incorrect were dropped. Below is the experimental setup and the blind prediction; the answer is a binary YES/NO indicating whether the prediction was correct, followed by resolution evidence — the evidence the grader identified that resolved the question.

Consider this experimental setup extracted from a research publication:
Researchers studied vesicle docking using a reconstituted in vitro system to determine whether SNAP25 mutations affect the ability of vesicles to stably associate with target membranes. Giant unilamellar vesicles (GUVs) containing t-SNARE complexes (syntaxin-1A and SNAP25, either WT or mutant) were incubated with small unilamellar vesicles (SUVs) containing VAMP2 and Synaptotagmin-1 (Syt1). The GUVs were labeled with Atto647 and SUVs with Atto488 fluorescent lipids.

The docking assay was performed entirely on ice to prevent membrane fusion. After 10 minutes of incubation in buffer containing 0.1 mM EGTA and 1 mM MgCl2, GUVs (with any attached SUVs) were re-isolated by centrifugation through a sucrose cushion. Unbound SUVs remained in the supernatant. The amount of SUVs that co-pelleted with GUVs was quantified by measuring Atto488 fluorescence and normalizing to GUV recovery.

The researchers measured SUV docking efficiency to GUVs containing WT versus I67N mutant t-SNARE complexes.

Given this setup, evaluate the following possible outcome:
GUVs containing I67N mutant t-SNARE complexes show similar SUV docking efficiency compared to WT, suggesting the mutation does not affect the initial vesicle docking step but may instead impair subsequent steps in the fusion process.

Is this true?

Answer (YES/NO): NO